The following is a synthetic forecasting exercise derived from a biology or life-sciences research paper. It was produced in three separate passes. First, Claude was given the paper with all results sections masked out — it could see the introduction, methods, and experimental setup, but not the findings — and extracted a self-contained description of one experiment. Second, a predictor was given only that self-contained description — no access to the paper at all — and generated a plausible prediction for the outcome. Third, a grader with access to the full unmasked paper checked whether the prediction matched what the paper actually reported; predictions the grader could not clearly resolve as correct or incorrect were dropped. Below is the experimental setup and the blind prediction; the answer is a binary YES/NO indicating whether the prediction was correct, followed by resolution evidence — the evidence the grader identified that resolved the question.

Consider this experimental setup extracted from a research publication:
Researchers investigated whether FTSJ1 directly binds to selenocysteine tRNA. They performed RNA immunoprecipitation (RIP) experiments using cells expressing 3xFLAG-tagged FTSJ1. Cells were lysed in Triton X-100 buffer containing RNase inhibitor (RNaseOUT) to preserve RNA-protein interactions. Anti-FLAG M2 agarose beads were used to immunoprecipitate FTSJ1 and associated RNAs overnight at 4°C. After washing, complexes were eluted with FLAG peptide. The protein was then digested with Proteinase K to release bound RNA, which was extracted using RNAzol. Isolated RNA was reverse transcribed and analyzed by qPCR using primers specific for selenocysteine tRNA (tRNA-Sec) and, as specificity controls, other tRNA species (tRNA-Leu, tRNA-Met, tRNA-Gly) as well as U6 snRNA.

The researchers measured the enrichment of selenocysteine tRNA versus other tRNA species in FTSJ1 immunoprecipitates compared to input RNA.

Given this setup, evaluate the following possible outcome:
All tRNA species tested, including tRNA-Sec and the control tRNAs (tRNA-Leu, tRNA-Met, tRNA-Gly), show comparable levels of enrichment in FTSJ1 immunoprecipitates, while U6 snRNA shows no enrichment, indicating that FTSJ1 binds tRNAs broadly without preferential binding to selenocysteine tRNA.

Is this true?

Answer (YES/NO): NO